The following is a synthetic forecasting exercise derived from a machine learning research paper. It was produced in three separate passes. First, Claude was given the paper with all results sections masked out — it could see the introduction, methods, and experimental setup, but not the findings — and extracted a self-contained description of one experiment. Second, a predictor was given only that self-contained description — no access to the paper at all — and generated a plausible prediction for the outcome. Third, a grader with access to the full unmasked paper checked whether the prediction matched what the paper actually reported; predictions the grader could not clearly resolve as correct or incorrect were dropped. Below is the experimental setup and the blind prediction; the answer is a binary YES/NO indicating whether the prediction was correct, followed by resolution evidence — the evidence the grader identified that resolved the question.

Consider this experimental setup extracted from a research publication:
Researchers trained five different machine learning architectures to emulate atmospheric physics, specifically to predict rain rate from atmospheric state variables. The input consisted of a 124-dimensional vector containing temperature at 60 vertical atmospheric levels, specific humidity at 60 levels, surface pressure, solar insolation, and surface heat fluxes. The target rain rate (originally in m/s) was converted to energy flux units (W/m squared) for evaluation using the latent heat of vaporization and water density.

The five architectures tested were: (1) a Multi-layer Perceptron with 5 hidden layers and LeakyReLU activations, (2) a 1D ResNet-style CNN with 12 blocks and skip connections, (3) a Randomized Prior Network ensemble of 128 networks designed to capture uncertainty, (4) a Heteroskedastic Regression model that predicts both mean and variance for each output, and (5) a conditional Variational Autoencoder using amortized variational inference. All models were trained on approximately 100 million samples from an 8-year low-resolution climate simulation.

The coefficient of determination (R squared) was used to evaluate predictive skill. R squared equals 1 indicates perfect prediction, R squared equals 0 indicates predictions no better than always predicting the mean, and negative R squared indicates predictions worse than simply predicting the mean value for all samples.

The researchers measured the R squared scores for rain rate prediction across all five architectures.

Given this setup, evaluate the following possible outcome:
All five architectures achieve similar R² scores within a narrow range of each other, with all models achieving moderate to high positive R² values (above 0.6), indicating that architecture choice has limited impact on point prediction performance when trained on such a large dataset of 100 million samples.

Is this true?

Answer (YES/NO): NO